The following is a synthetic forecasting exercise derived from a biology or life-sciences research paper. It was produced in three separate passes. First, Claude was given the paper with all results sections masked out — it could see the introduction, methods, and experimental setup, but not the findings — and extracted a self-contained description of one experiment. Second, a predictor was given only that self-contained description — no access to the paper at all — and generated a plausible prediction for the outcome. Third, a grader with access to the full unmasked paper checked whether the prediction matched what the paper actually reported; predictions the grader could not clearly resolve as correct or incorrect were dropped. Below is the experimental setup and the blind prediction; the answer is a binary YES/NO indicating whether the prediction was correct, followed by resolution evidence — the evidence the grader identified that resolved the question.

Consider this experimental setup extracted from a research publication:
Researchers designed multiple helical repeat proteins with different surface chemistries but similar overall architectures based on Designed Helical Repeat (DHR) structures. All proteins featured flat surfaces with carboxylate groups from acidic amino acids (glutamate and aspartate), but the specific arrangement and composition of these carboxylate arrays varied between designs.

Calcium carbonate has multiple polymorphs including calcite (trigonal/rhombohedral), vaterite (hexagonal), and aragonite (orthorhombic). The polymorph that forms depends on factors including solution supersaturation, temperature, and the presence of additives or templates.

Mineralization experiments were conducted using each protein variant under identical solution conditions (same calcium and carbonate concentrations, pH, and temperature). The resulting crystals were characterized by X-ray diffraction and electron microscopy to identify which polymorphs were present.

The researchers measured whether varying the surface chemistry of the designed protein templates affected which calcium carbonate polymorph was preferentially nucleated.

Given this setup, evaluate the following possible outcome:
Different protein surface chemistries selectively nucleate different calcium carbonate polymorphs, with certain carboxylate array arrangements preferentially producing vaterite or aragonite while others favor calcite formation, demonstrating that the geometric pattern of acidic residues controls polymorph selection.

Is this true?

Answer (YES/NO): NO